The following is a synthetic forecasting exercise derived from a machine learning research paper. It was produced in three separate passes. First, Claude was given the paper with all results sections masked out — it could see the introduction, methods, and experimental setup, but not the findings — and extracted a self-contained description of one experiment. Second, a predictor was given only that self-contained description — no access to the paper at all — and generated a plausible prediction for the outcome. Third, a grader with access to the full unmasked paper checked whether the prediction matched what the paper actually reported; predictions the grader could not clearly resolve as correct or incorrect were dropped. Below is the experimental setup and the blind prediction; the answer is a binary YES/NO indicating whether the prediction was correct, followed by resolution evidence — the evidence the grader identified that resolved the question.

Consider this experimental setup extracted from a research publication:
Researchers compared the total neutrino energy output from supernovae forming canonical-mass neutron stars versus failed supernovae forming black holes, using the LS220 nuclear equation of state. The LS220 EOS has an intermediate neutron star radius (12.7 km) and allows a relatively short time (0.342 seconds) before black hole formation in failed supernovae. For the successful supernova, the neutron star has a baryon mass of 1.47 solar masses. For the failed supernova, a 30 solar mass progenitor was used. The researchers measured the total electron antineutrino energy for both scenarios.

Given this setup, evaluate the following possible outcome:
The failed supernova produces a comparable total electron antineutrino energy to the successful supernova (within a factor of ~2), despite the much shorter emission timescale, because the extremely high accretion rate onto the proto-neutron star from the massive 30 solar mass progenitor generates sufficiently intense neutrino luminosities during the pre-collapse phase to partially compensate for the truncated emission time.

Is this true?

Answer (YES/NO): YES